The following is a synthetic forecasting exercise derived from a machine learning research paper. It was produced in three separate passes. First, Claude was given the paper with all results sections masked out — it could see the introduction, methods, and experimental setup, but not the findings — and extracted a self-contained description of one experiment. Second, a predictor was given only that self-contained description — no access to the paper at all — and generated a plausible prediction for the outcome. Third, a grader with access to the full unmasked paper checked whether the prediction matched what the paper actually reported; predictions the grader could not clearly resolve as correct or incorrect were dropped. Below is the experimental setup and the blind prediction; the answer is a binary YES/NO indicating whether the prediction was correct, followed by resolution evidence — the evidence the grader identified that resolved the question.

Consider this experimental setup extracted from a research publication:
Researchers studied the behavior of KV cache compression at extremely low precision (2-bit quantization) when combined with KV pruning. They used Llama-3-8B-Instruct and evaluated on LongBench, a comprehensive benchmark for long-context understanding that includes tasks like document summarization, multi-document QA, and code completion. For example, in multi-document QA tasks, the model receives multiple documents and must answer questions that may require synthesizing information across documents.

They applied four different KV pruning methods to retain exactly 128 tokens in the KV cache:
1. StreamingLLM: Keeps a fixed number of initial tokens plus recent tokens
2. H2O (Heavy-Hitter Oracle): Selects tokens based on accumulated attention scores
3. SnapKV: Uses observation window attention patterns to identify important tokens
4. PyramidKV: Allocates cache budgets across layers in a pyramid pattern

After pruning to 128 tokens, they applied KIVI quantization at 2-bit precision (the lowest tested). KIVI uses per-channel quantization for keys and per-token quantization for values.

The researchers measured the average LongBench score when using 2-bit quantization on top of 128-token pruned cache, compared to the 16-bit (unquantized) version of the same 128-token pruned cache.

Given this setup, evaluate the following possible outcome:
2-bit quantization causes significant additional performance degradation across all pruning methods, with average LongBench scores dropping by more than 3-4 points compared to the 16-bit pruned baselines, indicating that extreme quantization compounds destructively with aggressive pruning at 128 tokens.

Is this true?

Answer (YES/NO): YES